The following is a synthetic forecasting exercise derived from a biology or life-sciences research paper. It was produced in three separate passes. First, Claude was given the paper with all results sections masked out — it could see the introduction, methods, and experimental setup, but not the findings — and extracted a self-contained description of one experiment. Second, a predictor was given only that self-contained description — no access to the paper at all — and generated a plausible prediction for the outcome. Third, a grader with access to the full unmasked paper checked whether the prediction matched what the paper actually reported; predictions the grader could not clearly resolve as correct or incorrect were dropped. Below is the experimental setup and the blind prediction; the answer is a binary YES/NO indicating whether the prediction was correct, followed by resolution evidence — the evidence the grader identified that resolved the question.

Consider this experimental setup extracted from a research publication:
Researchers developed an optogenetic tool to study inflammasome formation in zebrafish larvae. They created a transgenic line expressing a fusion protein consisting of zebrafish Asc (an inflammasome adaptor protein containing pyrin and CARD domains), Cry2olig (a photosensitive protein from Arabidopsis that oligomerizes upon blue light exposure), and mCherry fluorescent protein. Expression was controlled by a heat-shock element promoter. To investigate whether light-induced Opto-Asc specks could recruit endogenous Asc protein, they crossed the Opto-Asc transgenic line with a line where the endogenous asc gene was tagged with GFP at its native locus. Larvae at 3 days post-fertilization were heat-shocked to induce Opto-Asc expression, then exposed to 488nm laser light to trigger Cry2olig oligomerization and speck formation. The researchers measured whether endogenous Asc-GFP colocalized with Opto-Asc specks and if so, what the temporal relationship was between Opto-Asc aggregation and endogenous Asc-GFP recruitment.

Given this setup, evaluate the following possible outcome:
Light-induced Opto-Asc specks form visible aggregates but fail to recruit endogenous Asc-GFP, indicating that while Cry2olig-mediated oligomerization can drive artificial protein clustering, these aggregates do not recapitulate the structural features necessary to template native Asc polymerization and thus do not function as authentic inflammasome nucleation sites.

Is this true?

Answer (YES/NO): NO